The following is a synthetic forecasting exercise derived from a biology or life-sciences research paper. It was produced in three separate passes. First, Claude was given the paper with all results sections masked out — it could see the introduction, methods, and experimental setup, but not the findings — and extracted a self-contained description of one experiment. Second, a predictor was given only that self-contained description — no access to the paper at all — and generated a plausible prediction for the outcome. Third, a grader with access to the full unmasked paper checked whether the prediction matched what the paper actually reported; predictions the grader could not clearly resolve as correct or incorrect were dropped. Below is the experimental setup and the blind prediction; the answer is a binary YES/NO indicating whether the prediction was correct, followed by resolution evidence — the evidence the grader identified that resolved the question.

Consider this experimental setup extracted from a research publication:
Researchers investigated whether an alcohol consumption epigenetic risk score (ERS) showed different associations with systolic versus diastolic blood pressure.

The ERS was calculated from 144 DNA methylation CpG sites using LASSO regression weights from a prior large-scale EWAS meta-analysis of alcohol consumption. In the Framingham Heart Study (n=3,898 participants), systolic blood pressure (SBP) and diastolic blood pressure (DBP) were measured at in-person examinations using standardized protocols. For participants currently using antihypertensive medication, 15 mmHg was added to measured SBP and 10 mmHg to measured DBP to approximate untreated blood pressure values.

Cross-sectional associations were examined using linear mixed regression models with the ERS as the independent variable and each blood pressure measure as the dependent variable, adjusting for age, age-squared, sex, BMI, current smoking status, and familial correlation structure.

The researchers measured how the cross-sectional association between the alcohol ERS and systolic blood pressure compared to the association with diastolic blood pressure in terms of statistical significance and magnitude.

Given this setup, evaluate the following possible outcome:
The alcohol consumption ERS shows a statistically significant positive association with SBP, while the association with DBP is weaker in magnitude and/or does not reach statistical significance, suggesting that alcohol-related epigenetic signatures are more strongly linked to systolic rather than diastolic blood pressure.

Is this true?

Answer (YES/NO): YES